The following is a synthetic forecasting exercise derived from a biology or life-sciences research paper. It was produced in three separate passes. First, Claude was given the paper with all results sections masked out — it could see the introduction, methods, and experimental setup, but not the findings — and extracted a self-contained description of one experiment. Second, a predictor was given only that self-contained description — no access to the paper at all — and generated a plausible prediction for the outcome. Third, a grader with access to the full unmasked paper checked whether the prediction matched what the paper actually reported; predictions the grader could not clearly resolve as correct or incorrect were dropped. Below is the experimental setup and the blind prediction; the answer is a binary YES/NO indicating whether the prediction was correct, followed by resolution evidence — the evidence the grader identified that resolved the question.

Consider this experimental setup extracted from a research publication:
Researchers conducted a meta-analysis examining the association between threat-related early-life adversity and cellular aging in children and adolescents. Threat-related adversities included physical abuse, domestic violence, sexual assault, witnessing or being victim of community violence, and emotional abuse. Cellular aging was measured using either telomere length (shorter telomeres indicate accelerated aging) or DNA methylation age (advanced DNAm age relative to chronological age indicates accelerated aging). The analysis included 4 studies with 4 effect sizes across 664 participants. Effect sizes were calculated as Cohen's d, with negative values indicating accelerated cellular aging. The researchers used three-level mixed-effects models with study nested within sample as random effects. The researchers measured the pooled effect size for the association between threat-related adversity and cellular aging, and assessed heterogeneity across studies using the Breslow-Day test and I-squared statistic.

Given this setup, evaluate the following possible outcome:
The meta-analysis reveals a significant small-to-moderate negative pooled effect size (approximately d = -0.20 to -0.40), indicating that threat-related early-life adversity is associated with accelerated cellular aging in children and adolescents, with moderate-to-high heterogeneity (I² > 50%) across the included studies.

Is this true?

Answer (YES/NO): NO